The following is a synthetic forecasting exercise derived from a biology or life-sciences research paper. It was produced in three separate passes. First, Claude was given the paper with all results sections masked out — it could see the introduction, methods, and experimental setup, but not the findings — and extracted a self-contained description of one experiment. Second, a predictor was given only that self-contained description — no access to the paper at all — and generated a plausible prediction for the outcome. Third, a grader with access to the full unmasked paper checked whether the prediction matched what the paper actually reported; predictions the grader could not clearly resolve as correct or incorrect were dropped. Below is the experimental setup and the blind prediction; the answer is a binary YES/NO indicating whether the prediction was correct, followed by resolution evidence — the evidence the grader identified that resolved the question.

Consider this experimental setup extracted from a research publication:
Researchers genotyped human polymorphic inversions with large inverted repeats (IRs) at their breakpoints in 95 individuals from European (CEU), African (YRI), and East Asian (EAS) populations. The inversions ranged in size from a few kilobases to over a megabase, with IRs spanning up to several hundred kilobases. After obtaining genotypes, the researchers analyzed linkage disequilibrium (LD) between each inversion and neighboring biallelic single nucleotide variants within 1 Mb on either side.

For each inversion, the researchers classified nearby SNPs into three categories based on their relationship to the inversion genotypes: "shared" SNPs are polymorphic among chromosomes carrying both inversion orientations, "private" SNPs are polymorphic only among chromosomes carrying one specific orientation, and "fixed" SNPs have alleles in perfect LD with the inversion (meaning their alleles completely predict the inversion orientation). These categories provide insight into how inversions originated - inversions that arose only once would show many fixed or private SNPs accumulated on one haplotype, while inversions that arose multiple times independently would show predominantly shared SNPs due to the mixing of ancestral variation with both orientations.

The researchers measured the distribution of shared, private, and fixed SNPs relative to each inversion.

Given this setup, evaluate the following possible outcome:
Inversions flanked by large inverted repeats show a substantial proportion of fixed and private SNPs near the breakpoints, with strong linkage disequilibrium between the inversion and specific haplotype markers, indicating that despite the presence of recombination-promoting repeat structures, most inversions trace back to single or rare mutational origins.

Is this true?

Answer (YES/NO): NO